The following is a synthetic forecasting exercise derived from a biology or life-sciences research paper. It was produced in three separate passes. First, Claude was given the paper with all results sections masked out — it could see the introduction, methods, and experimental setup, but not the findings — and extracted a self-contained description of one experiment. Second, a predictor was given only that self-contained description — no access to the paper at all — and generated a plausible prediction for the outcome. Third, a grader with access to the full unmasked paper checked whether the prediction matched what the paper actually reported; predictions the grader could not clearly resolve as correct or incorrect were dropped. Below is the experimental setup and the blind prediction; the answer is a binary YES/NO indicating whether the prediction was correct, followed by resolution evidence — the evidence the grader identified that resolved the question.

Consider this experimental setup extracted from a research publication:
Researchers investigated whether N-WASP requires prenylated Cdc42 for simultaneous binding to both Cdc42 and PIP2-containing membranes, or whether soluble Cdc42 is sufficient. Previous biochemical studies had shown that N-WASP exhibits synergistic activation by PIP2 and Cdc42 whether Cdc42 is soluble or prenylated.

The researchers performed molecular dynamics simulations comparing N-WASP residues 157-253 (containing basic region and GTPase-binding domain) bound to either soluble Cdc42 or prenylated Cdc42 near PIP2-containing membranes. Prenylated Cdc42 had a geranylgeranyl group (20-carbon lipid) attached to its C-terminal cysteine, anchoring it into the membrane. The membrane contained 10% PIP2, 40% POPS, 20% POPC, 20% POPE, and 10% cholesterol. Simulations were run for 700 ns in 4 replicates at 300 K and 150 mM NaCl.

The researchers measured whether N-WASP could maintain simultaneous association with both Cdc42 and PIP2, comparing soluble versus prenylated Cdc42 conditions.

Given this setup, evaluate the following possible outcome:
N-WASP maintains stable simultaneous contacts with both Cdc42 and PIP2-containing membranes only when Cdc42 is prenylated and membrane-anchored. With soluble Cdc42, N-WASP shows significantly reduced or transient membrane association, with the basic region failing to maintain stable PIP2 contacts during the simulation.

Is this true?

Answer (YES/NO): NO